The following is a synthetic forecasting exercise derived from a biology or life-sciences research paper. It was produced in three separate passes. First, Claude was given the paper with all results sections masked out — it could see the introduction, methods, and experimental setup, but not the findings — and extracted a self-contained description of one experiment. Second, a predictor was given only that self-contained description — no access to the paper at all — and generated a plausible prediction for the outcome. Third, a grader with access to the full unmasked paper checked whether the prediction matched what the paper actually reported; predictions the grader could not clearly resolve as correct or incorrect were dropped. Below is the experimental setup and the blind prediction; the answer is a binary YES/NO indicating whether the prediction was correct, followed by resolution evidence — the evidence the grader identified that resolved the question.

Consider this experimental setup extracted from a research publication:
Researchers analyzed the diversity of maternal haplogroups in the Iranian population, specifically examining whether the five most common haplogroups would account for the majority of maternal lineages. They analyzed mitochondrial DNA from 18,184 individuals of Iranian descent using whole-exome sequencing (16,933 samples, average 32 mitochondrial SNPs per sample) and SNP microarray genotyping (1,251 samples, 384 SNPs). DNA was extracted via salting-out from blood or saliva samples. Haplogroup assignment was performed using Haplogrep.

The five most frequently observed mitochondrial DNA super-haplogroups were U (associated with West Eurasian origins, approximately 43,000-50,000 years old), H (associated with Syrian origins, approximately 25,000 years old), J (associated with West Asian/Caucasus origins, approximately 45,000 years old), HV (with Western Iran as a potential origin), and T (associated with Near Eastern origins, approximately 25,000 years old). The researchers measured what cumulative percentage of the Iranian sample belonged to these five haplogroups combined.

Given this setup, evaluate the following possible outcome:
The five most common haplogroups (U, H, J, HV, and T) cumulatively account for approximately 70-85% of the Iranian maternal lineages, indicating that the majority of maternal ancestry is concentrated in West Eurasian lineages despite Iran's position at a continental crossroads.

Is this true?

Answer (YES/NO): NO